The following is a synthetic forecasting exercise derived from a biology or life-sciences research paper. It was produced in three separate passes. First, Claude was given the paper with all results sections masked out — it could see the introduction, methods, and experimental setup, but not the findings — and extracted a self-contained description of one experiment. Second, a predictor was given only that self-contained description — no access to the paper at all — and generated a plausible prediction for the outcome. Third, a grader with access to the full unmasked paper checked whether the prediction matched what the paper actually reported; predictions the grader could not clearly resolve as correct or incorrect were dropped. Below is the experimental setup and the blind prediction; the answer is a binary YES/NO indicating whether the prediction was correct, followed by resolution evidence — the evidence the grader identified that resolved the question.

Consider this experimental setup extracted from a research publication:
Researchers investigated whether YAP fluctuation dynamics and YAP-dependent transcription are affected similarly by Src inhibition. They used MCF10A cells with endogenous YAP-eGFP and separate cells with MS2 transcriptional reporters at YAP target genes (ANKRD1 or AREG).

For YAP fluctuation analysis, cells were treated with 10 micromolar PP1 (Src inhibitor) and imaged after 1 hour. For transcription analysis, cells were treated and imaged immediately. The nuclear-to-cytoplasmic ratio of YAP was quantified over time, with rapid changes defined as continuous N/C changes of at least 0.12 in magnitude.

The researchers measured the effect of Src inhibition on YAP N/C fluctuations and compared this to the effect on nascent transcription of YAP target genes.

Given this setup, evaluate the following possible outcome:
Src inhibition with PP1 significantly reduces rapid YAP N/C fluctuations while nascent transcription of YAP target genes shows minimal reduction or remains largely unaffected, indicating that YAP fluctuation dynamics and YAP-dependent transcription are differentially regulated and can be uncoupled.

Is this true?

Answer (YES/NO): NO